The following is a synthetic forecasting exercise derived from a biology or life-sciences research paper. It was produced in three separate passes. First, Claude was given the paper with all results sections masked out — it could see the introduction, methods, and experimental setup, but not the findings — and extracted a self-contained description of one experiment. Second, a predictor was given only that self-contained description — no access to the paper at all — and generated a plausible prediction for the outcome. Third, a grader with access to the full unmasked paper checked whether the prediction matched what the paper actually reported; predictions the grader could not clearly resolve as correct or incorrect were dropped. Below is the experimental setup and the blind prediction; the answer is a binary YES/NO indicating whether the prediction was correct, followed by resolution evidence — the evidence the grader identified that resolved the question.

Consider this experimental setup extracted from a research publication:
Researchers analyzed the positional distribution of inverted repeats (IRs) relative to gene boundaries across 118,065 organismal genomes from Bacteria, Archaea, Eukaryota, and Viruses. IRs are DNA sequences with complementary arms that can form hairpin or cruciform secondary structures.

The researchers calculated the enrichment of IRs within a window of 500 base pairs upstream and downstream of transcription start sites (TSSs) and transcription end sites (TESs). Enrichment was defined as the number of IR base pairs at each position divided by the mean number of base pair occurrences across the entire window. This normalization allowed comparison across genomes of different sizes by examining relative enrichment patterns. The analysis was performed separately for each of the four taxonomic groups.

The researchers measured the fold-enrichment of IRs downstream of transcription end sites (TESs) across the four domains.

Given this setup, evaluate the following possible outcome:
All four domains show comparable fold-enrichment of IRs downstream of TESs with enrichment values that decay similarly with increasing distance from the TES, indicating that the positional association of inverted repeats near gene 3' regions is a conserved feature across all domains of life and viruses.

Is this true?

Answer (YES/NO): NO